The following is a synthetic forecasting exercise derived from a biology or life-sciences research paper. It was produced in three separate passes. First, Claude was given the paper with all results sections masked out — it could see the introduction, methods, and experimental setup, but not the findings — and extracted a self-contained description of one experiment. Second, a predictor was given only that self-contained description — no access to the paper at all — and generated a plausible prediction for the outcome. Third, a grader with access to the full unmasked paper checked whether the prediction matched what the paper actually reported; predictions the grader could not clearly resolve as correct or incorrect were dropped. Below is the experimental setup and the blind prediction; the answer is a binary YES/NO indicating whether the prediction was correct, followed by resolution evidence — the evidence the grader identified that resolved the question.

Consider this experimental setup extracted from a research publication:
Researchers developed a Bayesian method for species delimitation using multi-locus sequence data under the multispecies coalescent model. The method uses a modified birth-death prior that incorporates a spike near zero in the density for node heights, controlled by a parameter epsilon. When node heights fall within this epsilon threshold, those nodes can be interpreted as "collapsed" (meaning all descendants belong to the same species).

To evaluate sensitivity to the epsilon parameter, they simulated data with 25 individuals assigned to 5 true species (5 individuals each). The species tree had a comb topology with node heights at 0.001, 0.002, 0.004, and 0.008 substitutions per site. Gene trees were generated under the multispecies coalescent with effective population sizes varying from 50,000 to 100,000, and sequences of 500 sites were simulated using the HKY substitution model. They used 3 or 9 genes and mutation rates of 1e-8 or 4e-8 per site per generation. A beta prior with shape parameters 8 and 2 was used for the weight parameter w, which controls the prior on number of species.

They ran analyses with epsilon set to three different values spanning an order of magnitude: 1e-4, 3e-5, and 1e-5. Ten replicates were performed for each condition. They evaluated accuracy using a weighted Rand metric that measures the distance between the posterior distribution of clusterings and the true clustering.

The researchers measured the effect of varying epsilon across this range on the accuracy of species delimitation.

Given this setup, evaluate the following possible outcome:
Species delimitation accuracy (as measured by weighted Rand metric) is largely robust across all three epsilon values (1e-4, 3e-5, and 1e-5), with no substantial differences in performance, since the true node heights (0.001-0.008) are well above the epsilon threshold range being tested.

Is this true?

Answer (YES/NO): YES